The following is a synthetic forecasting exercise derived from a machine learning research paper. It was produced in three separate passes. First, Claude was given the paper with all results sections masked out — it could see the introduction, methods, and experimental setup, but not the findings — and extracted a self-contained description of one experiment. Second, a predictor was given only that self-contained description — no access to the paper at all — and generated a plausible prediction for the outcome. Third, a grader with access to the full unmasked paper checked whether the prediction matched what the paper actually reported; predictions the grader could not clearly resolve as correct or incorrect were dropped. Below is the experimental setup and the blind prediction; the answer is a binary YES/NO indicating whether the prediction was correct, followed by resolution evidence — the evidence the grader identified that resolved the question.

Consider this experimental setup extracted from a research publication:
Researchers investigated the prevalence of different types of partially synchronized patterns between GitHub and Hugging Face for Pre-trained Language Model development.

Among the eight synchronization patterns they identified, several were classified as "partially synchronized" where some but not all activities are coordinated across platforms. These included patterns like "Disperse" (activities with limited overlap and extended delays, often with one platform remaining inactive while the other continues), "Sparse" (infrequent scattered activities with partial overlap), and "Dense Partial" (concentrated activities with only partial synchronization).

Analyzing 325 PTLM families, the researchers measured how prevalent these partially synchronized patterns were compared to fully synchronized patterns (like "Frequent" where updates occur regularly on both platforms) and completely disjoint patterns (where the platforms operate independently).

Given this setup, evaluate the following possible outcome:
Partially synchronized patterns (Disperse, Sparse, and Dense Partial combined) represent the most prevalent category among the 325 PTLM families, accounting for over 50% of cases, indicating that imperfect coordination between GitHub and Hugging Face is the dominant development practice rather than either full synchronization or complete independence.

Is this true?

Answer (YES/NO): YES